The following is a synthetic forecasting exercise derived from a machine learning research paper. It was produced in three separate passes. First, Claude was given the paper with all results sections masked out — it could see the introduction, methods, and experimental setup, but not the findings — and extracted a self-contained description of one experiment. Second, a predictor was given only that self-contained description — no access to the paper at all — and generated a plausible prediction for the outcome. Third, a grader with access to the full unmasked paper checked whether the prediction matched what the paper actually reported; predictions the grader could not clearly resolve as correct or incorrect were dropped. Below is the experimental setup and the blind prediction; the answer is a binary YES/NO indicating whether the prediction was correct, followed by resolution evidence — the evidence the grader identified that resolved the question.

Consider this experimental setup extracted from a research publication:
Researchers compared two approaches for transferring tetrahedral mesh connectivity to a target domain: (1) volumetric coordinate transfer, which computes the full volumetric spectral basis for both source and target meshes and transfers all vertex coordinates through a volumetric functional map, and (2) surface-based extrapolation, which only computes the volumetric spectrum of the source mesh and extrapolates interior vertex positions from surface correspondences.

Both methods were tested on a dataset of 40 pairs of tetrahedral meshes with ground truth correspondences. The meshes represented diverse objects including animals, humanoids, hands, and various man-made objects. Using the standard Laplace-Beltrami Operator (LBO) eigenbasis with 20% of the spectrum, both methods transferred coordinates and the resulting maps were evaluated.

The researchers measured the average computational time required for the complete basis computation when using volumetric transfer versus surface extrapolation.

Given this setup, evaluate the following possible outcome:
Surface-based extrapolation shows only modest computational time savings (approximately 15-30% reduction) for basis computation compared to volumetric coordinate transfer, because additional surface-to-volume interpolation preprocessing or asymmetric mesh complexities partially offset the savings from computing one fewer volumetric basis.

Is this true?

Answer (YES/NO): NO